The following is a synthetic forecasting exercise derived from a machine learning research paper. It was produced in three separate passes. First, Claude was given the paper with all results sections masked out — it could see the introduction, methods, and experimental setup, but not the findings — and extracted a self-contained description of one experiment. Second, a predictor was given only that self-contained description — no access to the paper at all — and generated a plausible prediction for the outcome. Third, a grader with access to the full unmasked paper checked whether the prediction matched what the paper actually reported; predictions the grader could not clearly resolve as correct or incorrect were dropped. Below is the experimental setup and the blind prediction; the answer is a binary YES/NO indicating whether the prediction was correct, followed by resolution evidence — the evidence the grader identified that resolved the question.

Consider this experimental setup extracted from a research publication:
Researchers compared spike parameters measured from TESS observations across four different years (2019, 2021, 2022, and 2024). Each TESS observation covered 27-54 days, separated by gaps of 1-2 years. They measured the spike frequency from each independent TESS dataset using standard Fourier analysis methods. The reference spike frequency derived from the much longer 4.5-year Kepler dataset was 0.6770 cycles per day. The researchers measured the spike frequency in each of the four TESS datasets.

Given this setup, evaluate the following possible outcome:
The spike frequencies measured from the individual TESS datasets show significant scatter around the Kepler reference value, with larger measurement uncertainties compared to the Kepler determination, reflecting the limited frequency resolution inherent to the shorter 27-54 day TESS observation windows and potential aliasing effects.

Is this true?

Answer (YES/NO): NO